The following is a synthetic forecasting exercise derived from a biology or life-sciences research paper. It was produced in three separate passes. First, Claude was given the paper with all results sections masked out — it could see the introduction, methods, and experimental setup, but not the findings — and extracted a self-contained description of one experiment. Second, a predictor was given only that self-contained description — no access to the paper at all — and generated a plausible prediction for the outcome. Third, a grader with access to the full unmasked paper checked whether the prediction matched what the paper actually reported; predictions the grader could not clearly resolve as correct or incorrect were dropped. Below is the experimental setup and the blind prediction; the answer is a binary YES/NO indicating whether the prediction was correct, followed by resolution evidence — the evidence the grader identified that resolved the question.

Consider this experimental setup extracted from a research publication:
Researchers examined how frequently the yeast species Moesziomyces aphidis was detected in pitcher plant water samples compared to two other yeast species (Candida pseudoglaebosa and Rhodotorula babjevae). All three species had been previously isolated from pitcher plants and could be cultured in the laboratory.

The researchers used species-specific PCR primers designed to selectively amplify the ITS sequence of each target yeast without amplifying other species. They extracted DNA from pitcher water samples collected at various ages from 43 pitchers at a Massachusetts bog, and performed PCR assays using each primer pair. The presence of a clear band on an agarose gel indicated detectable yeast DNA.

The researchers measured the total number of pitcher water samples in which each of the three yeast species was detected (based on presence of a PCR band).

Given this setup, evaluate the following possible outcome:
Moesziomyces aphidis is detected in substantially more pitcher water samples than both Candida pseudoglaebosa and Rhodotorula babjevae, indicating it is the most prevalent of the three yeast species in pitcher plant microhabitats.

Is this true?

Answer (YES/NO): NO